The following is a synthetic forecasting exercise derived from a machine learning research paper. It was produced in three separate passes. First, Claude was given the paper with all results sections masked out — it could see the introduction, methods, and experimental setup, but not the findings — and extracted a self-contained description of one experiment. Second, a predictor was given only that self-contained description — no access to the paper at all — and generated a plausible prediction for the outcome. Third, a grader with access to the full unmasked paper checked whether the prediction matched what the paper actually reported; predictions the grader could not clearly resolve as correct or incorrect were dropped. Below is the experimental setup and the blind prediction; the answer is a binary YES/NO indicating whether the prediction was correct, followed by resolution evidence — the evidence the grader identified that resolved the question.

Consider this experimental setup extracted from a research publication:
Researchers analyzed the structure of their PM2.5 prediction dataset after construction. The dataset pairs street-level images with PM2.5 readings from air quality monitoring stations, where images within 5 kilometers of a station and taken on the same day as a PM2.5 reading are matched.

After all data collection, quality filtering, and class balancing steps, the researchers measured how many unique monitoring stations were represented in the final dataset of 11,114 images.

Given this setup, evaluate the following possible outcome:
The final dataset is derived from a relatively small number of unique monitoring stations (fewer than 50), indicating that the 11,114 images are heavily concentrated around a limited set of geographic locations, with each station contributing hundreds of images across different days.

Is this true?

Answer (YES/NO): NO